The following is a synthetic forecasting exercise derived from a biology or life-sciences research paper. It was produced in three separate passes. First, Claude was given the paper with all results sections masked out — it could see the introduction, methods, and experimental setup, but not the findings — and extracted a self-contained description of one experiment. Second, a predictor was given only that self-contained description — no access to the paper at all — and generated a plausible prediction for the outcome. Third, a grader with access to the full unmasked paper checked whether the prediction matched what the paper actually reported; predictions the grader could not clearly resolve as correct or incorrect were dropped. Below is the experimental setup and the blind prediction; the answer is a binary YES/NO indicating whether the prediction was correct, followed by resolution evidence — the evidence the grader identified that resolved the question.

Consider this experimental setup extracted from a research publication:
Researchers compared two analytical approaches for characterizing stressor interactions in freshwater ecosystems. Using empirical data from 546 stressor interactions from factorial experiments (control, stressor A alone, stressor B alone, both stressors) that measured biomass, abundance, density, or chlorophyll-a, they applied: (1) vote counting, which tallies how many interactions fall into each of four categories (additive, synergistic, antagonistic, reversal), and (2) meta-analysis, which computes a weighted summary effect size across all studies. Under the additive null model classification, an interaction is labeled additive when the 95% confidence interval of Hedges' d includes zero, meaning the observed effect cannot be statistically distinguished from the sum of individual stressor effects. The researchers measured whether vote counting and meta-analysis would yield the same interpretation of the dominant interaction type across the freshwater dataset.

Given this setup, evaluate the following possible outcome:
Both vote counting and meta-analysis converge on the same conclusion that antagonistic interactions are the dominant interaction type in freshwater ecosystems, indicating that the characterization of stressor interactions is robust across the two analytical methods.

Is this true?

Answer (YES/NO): NO